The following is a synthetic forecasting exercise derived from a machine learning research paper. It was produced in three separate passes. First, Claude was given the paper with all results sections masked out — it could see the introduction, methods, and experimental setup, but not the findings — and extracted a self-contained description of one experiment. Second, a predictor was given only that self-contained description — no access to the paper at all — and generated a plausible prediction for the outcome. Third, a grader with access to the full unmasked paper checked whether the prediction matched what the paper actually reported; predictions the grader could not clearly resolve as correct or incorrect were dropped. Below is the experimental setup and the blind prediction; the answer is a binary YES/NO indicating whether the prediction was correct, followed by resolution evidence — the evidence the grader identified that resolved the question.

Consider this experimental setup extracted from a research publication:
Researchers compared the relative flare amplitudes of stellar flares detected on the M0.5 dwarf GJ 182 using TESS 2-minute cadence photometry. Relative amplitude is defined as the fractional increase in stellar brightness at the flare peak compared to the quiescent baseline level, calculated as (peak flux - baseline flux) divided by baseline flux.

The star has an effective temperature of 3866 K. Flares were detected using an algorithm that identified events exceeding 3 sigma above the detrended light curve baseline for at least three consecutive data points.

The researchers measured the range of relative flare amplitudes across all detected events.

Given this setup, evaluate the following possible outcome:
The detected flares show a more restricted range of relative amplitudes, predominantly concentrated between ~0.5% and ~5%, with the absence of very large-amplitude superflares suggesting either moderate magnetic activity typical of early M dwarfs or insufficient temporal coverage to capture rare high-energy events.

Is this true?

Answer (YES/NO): NO